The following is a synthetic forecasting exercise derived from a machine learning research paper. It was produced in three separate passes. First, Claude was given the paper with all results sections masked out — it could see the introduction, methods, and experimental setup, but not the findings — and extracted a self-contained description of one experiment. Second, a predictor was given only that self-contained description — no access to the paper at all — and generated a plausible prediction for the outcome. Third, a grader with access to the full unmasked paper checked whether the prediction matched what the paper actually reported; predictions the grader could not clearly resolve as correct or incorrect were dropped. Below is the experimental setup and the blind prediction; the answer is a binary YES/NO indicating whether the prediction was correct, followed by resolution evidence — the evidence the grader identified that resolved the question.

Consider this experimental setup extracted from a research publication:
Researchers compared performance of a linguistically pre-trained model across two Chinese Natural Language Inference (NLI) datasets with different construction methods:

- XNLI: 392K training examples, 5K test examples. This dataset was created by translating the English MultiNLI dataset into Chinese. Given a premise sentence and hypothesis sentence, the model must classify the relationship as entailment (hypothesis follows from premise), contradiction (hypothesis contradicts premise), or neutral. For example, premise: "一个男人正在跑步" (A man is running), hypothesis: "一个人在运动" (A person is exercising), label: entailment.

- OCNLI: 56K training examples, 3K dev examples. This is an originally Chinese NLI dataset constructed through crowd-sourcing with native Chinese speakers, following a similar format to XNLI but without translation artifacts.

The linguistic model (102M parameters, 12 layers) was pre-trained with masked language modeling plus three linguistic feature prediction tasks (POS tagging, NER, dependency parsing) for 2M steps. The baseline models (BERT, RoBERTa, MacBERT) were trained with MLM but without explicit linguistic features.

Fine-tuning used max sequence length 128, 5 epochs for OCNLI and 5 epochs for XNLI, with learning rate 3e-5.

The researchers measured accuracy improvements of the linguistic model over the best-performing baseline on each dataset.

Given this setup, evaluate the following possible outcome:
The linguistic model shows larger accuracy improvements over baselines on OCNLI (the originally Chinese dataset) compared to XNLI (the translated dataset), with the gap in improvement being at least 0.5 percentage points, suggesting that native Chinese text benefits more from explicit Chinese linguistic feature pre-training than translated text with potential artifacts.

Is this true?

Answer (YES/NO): YES